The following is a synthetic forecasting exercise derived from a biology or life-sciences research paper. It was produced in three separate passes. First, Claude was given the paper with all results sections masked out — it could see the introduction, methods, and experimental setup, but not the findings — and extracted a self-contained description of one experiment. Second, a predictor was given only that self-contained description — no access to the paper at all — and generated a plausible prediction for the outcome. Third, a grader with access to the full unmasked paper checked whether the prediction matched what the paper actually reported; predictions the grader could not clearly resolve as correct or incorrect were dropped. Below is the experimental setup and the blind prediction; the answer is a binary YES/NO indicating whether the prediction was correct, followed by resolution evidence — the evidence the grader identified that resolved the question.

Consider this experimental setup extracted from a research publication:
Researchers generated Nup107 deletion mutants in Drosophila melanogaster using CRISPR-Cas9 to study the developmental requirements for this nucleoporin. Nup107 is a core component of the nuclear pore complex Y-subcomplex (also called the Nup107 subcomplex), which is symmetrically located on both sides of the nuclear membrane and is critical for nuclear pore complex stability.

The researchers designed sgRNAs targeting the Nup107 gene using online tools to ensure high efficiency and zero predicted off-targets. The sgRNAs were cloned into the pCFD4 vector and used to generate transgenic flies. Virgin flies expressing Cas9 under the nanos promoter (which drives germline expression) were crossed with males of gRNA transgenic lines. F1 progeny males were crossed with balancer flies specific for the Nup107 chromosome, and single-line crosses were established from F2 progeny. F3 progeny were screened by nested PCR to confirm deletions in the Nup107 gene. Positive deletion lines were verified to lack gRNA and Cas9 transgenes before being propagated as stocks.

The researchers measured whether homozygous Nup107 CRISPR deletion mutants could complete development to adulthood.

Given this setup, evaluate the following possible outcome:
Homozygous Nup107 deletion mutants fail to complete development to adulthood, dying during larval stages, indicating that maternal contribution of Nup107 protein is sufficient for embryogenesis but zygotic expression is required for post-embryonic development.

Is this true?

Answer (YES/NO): NO